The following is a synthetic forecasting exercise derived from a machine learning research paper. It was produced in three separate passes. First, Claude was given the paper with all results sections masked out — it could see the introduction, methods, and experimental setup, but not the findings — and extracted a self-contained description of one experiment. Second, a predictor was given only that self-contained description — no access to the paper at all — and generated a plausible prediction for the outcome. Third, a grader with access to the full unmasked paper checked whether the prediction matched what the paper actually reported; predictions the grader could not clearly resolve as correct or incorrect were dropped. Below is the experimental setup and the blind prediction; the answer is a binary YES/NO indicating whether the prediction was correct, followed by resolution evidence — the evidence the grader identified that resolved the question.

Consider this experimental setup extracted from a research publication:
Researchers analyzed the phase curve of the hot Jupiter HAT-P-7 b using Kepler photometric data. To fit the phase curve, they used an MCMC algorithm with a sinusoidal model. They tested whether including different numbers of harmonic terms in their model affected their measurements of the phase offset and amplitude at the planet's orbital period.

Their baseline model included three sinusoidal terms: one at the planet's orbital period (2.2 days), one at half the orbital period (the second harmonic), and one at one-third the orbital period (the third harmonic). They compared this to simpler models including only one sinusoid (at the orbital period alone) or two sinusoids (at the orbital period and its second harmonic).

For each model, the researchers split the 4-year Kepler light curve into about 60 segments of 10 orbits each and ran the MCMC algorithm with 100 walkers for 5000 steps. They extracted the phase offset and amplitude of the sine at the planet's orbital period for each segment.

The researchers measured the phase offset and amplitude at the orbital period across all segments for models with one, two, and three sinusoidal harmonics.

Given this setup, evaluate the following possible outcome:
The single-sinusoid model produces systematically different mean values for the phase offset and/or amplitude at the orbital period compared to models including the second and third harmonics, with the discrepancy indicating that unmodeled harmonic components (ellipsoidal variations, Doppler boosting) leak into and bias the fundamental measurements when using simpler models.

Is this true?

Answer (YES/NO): NO